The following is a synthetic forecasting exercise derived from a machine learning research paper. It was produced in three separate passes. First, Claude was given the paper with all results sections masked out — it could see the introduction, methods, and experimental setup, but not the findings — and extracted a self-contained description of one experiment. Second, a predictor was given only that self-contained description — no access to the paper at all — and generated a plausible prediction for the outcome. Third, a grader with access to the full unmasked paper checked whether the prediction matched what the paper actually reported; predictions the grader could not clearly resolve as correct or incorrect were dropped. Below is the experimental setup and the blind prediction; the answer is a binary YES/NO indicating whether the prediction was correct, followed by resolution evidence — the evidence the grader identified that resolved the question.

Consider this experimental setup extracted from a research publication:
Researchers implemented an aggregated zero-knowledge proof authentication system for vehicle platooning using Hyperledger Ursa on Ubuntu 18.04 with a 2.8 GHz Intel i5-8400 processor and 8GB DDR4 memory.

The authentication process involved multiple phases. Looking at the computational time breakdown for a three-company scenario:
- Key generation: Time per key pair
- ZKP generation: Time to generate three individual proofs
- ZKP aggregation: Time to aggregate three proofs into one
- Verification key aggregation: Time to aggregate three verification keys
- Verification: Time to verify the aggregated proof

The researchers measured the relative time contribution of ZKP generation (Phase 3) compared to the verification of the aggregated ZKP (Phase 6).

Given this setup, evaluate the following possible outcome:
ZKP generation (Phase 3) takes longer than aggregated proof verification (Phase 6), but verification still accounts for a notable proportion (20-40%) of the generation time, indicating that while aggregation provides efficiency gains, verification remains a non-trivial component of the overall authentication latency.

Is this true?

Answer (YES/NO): NO